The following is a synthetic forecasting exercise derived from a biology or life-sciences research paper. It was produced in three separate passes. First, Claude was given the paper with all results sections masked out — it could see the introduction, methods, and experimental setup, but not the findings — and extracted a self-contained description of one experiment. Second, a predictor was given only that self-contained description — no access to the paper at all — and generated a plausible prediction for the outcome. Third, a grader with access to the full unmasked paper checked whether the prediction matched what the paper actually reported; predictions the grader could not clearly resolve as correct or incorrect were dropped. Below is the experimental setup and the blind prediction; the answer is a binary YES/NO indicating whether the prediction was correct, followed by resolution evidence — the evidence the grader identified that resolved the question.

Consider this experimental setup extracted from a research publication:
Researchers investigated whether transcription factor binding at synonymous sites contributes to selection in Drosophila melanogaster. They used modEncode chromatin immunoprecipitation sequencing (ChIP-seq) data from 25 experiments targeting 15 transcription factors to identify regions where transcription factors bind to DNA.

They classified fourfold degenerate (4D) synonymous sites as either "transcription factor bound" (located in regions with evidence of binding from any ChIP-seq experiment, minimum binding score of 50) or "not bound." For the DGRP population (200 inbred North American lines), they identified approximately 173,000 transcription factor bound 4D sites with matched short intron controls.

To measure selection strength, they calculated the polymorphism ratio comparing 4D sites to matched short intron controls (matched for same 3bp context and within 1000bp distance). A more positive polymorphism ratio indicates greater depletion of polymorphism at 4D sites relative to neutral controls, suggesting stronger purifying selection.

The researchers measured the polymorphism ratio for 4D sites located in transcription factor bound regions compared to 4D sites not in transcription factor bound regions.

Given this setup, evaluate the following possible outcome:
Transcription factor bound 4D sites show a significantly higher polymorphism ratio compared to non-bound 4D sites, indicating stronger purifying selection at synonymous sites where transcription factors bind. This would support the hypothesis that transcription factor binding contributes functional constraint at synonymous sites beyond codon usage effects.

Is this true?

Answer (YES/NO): YES